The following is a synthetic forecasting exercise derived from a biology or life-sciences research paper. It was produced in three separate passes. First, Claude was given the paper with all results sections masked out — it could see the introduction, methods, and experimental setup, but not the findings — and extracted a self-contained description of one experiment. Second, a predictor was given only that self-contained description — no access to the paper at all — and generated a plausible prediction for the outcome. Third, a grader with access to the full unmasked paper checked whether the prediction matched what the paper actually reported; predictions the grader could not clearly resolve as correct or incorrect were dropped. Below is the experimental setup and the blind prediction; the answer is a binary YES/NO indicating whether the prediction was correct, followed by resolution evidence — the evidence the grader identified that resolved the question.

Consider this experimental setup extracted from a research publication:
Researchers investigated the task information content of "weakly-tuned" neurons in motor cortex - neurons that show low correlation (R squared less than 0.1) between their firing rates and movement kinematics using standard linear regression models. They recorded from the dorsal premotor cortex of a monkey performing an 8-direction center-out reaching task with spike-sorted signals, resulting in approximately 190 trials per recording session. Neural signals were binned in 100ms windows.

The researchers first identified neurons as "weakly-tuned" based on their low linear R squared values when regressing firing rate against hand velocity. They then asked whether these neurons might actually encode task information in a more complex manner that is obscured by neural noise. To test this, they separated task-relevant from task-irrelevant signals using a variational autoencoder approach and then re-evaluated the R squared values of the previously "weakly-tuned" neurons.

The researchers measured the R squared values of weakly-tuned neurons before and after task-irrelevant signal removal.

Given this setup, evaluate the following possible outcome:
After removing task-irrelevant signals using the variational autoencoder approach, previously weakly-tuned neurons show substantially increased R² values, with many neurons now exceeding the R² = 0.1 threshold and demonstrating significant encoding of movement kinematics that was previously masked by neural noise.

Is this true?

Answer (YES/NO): NO